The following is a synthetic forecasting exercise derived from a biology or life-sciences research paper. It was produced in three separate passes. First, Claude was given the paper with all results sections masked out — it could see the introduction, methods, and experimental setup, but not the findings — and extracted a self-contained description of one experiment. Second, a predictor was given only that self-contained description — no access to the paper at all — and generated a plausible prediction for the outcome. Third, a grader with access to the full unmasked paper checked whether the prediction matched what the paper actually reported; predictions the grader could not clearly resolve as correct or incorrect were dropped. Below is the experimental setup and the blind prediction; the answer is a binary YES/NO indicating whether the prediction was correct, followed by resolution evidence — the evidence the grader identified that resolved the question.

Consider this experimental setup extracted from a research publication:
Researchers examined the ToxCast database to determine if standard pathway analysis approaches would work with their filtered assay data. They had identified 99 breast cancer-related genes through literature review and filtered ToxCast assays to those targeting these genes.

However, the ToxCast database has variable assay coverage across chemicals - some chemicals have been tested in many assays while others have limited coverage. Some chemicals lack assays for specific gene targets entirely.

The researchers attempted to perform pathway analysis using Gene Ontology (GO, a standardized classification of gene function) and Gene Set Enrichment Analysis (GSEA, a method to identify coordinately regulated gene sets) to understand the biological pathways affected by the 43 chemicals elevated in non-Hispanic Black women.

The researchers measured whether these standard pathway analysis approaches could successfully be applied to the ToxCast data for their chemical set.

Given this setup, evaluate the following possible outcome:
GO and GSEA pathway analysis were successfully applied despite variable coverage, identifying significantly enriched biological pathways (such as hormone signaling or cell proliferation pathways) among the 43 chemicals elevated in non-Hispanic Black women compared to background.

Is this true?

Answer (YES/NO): NO